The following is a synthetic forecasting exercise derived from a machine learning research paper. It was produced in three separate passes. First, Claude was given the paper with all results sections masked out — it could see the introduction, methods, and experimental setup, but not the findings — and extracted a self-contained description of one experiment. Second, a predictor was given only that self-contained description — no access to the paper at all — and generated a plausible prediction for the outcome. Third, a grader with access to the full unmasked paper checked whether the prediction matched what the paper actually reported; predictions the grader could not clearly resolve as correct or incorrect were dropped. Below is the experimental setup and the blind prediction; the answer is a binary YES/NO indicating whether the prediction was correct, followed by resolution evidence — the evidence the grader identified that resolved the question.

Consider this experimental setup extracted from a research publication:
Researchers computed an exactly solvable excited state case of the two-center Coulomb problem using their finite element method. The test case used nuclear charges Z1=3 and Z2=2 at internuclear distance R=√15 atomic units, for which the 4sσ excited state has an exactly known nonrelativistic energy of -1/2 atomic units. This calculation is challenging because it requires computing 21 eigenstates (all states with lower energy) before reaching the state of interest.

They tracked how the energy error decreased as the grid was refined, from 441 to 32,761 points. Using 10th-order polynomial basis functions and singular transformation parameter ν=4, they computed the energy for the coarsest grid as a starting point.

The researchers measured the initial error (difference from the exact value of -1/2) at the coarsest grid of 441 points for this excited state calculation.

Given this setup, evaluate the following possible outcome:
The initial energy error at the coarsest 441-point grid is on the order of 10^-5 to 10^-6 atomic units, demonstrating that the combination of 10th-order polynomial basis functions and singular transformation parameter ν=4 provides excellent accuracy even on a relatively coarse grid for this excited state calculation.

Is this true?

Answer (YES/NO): NO